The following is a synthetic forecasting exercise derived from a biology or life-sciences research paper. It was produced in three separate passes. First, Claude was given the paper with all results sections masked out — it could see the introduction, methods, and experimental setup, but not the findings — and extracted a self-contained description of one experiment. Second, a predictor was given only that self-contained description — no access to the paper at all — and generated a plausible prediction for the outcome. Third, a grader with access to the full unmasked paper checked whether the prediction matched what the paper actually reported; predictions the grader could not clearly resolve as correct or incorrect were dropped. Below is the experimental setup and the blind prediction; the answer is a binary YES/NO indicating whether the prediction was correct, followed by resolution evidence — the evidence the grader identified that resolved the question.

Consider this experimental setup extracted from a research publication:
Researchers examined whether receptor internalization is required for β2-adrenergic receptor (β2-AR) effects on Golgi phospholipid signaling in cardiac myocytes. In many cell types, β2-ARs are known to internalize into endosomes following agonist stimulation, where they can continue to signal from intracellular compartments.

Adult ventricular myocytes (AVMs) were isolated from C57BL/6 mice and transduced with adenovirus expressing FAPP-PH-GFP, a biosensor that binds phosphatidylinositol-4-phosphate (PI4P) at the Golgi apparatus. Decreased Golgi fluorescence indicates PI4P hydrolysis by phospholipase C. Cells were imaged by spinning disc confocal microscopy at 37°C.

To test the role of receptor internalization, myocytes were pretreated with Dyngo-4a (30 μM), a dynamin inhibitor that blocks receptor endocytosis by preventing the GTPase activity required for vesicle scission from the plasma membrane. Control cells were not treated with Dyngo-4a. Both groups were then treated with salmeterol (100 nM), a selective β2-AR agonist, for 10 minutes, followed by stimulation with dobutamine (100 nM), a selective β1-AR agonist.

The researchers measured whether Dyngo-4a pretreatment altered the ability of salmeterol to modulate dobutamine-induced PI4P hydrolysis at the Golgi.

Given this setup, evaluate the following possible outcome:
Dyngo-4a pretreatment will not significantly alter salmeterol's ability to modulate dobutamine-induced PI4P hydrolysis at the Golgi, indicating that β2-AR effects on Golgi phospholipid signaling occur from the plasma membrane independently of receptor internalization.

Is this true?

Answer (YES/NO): NO